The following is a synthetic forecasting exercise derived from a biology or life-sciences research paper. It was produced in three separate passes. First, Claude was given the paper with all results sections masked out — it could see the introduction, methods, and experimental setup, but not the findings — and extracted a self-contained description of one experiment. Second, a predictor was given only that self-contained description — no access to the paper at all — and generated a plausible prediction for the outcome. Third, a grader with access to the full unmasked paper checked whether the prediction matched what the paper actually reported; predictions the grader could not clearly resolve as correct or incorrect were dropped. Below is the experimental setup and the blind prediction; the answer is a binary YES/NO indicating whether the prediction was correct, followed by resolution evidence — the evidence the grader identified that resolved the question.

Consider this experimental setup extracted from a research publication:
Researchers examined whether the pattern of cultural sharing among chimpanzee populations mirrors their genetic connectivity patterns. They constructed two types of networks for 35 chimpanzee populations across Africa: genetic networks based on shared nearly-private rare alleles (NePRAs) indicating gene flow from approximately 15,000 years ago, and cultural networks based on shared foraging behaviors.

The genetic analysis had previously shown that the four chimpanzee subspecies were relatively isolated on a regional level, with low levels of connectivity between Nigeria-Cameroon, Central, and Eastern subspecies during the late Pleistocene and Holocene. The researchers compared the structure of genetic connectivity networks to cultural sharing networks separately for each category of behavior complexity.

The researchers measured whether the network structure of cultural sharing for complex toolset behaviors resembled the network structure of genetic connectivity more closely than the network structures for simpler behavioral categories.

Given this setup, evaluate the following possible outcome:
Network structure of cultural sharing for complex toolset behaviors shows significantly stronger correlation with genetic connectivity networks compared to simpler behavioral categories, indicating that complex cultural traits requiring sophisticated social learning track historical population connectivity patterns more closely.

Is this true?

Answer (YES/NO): YES